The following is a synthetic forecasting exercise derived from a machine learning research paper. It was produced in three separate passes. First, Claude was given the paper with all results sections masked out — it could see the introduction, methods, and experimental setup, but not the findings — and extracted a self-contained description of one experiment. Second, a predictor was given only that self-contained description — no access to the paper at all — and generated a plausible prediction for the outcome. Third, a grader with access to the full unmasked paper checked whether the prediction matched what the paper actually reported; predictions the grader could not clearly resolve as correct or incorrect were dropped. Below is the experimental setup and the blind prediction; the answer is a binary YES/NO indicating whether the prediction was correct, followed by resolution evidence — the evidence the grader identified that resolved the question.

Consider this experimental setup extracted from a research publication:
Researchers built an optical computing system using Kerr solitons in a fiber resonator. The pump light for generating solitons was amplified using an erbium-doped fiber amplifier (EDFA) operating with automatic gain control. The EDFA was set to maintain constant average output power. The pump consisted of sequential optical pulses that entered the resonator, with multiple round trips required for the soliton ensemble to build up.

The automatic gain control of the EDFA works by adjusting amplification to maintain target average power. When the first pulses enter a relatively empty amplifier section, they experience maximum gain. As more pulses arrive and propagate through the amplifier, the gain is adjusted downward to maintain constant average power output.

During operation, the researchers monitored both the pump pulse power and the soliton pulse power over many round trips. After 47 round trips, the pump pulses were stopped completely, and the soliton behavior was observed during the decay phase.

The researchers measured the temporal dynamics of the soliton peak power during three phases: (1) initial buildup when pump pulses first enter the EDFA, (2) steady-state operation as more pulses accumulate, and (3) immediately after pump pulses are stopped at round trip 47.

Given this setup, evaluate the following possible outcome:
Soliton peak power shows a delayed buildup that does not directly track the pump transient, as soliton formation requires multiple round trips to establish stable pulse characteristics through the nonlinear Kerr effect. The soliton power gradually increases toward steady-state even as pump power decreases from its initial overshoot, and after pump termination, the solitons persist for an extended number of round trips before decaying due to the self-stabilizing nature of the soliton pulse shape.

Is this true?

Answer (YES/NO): NO